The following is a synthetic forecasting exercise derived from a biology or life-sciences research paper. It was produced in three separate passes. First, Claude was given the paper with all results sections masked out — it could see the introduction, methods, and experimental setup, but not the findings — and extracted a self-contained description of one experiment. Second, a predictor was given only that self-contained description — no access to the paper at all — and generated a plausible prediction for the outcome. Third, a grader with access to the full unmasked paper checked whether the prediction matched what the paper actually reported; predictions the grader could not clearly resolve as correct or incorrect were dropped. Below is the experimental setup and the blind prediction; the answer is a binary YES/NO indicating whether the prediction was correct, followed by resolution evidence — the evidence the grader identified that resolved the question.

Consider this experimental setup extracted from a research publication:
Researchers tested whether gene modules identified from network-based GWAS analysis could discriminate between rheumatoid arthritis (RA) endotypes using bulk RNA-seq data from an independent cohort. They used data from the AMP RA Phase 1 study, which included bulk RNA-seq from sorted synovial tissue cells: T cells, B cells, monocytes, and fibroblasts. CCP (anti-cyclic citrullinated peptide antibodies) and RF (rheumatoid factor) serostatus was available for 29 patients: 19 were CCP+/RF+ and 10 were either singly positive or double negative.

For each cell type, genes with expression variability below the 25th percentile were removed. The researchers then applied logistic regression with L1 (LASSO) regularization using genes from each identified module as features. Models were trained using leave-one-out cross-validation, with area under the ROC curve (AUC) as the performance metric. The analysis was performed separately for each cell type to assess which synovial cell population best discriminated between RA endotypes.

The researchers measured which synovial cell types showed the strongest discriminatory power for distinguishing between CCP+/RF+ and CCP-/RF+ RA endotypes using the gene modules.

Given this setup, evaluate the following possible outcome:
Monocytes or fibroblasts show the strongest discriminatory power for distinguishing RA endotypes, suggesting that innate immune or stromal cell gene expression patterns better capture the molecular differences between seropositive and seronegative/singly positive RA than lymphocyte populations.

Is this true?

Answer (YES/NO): YES